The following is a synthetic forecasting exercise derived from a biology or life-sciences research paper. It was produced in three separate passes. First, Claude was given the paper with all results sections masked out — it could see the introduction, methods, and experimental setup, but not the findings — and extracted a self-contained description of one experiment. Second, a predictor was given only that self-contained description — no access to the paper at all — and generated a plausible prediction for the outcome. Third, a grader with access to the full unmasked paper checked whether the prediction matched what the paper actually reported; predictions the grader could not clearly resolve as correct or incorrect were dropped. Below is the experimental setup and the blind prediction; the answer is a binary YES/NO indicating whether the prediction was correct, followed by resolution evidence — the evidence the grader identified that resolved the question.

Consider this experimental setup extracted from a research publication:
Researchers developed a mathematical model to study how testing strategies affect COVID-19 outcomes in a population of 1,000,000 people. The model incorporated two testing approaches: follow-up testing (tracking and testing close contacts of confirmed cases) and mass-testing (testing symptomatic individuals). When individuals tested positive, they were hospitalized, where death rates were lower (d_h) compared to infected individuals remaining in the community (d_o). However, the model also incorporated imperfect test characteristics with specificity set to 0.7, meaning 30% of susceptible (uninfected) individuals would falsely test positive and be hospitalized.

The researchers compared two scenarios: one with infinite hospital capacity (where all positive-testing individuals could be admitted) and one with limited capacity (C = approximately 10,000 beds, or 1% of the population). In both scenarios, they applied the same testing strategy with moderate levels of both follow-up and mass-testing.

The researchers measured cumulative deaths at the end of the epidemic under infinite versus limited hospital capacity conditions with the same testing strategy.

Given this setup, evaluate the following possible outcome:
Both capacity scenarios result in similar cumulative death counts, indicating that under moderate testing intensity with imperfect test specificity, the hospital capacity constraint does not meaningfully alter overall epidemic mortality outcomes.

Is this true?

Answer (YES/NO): NO